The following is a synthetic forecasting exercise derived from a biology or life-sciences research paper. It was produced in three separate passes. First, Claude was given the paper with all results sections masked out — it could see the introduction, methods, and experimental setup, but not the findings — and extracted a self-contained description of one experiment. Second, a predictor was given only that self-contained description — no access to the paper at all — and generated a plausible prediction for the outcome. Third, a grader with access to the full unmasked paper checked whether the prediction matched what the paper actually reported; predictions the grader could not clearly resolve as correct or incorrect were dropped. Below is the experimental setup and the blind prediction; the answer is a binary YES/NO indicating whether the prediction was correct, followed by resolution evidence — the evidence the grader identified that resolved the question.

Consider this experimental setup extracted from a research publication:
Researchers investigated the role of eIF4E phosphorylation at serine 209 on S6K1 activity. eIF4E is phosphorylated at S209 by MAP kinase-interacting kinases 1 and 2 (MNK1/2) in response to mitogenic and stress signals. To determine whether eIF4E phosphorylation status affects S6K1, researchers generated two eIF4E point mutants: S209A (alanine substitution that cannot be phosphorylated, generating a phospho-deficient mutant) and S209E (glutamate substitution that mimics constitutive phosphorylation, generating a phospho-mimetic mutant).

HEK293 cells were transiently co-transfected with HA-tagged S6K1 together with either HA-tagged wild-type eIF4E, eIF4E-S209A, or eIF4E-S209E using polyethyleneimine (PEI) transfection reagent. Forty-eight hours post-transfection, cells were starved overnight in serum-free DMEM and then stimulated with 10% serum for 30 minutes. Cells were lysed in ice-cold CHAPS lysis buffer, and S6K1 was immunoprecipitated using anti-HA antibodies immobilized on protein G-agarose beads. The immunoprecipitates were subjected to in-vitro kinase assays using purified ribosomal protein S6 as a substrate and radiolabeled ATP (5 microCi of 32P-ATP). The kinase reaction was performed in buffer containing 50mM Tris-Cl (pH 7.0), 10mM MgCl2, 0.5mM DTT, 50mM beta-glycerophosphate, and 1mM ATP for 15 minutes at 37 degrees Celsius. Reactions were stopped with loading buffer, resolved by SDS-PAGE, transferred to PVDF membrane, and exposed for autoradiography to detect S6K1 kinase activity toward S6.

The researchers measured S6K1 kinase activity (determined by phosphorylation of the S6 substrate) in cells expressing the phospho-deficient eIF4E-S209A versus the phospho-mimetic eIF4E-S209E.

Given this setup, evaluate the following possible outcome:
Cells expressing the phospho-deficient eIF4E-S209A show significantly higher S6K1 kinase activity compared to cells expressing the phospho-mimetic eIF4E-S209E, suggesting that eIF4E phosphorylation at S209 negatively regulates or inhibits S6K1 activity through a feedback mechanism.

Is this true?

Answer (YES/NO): NO